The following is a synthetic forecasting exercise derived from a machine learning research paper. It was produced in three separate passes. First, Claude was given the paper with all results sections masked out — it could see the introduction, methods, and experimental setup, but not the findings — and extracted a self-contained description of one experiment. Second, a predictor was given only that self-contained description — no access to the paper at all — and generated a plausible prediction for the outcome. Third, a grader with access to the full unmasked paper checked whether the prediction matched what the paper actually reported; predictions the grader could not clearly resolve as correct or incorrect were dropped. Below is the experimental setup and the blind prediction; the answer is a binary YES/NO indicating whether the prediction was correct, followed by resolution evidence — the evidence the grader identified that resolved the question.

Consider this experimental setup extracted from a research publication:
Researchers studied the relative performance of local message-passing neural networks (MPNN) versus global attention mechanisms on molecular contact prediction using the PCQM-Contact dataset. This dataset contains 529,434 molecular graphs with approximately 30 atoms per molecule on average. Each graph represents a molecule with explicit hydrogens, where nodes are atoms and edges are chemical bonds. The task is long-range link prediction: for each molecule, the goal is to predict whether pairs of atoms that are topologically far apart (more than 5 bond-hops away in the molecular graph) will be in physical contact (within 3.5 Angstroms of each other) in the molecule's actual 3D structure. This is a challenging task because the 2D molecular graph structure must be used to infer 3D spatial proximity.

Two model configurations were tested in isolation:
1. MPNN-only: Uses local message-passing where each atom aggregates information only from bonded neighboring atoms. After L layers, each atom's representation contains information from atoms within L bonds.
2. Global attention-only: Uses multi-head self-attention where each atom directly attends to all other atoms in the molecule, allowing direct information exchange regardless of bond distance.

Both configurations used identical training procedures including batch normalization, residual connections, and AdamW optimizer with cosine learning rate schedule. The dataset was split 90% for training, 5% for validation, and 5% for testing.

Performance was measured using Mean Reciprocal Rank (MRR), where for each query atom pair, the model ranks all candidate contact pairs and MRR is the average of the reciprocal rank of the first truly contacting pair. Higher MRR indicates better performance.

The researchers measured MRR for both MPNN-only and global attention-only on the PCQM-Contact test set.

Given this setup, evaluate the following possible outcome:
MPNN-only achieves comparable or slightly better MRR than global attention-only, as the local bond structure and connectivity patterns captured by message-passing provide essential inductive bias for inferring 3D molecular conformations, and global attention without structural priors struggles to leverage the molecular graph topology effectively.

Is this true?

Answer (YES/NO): YES